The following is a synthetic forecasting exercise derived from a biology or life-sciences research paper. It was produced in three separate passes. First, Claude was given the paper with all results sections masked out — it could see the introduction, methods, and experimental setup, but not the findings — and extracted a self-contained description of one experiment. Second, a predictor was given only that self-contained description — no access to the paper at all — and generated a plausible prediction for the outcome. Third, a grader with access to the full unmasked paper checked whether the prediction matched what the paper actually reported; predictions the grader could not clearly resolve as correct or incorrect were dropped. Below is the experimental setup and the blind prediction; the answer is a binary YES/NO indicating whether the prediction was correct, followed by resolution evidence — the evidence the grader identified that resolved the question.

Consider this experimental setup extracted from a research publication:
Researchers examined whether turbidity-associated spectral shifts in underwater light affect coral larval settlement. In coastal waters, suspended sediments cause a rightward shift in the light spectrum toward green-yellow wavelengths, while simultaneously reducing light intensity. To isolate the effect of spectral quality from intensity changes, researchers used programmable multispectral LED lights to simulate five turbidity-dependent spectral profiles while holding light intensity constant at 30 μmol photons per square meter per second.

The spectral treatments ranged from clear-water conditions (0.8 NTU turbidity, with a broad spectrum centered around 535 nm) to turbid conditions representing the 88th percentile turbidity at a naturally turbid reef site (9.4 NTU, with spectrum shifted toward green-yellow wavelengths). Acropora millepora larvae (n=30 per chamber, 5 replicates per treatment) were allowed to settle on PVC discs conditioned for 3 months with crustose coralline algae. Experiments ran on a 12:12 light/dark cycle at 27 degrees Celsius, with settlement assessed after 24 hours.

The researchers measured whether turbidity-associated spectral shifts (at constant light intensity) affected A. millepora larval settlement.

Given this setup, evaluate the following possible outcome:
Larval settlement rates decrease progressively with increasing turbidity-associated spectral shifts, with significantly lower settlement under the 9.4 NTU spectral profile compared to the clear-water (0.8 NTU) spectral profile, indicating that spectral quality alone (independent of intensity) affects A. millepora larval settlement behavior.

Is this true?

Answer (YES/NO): NO